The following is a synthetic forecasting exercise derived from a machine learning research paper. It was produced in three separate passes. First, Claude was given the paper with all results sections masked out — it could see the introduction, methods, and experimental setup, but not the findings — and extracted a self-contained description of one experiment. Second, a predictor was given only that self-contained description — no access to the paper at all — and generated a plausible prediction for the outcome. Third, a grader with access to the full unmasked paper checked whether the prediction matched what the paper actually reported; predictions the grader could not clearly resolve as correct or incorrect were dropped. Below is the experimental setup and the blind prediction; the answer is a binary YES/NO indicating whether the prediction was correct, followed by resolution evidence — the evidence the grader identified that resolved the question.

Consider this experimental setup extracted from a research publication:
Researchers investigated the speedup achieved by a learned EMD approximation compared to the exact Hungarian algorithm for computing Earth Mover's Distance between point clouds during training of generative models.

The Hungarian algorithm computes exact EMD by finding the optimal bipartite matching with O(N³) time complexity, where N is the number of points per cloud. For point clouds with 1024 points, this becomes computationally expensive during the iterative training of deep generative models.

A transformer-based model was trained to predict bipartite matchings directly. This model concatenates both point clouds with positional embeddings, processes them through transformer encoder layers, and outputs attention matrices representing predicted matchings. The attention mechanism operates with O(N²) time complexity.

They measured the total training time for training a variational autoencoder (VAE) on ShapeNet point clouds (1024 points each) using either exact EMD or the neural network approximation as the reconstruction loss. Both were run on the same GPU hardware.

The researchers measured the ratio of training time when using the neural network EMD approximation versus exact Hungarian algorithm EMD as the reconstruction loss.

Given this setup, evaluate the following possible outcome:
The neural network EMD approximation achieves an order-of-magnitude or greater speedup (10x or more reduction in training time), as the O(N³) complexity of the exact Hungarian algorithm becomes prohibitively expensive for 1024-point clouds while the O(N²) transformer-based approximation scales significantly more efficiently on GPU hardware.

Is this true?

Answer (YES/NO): YES